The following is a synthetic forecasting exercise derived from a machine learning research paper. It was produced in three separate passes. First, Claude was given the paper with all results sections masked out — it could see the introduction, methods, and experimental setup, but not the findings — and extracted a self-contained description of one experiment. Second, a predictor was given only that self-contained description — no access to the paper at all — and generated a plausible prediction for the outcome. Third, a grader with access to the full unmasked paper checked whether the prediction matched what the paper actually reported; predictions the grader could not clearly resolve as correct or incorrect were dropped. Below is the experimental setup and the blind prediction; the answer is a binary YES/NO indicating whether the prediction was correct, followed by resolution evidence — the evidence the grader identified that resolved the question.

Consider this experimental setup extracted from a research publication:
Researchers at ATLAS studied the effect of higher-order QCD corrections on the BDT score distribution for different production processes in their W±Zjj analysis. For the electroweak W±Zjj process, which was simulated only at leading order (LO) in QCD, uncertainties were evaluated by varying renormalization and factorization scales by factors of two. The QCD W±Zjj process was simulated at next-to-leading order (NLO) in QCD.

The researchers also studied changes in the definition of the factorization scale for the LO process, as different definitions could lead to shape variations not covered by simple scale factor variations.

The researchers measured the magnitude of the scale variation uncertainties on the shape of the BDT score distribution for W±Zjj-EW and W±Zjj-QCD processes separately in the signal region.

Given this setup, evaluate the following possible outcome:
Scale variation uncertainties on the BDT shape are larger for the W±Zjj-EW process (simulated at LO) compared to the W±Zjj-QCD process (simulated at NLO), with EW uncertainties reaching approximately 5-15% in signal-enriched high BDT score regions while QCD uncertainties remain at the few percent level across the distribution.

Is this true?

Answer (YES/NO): NO